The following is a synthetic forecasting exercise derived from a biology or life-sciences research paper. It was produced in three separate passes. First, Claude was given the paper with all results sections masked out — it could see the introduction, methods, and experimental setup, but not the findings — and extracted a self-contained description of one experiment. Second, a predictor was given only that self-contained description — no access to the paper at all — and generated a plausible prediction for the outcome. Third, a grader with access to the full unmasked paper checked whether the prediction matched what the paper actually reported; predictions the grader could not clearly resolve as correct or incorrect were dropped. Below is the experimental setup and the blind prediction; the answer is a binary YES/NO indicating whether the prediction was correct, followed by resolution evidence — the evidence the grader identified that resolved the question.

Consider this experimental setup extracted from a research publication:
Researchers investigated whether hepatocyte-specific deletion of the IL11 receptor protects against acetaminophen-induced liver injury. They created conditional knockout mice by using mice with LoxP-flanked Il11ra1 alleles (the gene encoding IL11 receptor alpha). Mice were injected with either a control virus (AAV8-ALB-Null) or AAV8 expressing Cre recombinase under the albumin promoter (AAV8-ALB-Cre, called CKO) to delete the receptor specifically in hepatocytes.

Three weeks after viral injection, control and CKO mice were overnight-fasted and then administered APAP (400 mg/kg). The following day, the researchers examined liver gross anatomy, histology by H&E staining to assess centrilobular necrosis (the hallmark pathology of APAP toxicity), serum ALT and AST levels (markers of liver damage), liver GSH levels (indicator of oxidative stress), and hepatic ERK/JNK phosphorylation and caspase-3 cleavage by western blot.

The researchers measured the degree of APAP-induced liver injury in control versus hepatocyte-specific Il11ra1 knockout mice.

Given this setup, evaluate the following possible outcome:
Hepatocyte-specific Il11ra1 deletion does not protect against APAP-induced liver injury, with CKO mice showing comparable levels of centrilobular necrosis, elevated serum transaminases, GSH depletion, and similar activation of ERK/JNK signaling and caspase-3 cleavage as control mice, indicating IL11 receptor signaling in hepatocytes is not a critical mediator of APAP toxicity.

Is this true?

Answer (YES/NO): NO